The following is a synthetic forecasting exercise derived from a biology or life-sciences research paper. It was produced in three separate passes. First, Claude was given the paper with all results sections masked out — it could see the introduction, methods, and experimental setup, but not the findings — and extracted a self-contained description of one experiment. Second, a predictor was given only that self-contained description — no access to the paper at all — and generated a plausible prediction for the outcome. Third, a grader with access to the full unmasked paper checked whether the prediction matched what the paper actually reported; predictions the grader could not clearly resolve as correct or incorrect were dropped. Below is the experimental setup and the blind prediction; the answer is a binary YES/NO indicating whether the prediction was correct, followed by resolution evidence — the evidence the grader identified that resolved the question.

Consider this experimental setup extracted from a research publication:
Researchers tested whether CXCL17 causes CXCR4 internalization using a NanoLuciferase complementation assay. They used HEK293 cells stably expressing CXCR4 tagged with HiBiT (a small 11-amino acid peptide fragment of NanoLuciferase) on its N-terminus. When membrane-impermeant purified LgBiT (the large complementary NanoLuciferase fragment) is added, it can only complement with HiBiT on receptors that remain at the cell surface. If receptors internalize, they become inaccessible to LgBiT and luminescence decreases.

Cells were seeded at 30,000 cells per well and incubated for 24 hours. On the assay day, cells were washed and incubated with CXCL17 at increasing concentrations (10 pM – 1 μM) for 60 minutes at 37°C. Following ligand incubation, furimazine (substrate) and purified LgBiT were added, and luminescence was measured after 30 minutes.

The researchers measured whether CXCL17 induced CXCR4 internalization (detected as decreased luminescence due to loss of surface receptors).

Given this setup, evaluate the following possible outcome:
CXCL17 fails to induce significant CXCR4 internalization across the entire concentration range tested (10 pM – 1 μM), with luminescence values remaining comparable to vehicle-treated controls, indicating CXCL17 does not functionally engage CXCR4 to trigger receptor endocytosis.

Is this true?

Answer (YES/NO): NO